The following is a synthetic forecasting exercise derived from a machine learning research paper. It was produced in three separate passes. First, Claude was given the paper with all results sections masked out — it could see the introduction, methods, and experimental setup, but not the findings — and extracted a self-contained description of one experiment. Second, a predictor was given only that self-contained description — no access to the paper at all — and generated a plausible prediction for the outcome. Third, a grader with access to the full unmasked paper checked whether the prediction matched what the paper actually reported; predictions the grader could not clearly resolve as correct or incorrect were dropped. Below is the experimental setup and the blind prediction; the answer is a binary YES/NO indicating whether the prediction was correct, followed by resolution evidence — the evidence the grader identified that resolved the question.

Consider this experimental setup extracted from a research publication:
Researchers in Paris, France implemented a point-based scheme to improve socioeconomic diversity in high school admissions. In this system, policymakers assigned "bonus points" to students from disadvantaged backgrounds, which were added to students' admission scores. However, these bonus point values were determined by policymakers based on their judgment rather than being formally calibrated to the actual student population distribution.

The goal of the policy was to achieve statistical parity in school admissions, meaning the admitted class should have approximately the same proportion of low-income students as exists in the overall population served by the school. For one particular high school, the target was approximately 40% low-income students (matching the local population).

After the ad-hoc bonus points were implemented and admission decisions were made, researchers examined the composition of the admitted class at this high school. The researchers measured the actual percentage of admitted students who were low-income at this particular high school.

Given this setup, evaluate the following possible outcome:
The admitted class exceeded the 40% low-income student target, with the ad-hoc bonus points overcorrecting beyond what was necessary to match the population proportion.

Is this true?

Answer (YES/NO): YES